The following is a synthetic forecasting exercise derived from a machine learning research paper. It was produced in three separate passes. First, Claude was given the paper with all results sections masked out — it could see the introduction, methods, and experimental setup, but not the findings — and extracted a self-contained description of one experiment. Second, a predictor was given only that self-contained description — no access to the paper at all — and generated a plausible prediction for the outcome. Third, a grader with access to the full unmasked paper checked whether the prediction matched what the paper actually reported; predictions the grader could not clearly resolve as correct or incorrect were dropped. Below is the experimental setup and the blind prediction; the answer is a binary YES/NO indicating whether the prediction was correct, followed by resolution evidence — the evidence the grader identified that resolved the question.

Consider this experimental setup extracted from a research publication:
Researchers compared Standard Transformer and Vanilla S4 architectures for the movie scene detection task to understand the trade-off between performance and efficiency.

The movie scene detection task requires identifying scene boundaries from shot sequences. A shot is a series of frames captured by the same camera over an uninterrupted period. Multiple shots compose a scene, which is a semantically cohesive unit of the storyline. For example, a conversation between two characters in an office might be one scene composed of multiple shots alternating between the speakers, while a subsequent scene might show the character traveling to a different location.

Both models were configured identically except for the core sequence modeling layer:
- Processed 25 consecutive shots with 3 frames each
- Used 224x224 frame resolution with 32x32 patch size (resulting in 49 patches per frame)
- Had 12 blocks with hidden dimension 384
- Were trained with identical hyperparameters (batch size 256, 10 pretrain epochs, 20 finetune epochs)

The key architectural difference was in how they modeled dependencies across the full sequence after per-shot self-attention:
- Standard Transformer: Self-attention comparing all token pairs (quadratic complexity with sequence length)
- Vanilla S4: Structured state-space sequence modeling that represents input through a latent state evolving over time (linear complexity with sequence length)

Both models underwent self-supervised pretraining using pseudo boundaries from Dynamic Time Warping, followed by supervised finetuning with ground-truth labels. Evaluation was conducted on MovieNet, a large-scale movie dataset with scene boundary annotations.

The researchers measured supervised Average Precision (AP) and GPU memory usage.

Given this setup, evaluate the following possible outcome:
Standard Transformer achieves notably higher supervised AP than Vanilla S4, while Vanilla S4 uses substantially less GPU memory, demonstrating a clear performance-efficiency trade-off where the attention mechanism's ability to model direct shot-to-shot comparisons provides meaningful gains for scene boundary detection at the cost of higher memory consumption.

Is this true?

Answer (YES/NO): NO